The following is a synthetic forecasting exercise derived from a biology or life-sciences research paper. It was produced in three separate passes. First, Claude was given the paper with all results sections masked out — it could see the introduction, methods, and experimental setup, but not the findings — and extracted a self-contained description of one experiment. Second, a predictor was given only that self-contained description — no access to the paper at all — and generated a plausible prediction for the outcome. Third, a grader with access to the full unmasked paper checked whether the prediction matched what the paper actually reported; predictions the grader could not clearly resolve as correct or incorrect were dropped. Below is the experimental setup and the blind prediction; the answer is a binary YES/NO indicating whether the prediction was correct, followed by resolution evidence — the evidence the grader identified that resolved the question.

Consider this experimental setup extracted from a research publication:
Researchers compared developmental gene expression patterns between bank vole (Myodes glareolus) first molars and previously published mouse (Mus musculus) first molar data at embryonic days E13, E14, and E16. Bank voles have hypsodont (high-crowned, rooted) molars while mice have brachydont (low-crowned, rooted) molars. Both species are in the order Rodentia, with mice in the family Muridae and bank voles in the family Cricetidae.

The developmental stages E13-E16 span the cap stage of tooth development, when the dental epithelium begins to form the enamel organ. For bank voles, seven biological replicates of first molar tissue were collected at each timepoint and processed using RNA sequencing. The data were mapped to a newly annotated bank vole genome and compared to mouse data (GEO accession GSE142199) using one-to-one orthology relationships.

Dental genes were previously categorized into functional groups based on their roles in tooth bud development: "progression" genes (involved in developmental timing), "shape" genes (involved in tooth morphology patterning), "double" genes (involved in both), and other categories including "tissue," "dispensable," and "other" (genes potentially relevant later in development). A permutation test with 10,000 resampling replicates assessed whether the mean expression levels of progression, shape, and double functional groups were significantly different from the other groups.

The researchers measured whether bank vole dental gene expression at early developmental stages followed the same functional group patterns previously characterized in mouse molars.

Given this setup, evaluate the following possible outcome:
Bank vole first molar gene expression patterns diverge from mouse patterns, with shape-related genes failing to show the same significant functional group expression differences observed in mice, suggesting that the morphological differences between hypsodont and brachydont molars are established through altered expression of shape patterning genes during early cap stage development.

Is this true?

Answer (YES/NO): NO